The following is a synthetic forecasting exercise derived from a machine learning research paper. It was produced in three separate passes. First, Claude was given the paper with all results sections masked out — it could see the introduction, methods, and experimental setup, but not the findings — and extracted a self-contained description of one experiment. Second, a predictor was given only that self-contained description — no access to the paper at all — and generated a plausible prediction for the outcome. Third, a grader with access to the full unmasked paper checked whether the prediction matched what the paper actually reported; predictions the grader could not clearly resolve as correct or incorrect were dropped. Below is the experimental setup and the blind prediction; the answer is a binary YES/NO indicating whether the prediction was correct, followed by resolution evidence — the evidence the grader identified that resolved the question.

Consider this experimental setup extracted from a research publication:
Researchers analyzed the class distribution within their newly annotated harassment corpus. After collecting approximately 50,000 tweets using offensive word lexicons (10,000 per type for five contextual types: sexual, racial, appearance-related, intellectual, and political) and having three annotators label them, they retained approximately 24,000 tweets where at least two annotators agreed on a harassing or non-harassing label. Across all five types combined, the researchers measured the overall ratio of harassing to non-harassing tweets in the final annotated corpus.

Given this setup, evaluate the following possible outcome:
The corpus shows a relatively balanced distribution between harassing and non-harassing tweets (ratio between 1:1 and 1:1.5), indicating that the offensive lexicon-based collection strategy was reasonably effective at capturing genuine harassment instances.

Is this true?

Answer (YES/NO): NO